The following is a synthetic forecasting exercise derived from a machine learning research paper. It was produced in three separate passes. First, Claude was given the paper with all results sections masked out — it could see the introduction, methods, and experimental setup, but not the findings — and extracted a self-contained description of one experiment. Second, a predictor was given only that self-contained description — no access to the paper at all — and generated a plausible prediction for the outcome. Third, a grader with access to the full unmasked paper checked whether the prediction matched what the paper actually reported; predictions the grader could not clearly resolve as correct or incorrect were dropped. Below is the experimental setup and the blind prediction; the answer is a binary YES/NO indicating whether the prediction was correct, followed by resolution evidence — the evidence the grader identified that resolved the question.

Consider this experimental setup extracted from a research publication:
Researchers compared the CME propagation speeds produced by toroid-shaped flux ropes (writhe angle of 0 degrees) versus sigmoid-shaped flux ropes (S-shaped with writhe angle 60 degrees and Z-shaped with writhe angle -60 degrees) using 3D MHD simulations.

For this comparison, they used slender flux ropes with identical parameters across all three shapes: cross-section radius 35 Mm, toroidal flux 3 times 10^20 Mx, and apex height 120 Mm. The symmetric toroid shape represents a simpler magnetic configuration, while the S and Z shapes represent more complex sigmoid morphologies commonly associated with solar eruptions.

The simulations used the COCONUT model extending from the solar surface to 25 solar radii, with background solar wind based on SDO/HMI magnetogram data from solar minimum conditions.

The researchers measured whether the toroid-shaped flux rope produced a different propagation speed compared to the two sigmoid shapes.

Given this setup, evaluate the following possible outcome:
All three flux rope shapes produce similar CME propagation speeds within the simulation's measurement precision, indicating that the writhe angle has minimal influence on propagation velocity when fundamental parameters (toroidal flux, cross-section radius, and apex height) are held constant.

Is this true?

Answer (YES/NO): YES